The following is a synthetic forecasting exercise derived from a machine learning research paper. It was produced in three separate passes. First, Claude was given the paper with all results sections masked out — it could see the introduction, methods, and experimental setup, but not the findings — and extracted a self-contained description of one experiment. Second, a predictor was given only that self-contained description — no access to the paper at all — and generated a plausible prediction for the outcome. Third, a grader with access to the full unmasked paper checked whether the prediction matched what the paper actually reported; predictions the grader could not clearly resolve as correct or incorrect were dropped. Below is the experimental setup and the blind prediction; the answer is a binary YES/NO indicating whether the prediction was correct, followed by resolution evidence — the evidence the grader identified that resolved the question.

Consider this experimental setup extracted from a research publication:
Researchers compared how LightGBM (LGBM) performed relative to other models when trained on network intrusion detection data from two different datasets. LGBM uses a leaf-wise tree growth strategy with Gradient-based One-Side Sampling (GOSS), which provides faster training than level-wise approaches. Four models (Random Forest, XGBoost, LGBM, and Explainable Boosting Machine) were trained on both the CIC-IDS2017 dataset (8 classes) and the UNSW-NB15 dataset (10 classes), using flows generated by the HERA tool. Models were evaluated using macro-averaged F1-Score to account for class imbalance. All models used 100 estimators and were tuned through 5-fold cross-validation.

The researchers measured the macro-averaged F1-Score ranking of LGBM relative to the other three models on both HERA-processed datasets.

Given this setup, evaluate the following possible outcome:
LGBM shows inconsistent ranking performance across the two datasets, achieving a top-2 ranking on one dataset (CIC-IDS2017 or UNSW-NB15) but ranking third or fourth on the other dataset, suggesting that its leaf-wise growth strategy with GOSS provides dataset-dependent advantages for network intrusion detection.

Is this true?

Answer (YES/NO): NO